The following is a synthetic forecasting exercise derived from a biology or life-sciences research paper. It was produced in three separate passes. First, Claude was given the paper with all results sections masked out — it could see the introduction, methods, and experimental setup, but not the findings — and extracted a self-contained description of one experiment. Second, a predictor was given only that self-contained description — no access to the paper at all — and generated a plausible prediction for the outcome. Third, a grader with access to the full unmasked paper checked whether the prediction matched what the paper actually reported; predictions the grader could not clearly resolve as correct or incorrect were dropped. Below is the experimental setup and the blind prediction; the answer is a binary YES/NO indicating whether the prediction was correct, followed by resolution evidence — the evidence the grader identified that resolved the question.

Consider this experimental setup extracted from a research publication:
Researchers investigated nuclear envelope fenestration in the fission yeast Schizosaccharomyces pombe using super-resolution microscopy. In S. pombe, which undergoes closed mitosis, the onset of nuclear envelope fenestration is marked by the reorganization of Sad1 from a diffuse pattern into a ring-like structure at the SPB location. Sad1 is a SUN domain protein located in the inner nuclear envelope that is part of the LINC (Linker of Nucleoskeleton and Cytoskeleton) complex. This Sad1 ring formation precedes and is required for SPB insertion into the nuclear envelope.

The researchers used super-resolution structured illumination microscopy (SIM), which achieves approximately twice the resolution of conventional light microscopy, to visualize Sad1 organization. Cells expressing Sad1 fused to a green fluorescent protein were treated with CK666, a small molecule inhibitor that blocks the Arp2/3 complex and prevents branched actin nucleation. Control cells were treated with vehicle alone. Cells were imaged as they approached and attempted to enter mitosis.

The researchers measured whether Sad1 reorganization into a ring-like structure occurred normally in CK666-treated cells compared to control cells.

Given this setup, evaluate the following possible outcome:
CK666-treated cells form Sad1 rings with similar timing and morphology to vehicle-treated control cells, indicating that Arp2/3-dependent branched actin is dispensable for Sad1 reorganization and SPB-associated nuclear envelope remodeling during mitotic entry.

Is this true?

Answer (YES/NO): NO